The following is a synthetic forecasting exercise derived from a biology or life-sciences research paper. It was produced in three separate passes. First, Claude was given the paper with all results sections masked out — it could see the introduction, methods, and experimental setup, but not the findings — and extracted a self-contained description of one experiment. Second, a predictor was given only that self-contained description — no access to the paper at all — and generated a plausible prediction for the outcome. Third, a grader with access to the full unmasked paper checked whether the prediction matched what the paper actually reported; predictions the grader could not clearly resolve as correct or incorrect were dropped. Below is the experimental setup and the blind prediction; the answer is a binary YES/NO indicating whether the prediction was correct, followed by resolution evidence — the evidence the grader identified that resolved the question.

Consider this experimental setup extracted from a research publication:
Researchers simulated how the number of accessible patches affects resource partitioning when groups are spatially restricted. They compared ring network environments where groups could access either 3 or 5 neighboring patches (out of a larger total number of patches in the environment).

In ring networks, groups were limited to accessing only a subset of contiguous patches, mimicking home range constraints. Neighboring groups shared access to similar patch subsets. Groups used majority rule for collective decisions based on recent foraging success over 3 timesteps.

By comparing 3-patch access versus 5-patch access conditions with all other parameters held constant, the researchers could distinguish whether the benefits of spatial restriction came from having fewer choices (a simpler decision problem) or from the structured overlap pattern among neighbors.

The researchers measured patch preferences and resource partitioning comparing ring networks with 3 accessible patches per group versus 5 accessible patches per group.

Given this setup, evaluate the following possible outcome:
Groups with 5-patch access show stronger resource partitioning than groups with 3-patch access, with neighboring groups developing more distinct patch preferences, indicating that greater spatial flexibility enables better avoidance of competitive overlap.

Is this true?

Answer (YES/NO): NO